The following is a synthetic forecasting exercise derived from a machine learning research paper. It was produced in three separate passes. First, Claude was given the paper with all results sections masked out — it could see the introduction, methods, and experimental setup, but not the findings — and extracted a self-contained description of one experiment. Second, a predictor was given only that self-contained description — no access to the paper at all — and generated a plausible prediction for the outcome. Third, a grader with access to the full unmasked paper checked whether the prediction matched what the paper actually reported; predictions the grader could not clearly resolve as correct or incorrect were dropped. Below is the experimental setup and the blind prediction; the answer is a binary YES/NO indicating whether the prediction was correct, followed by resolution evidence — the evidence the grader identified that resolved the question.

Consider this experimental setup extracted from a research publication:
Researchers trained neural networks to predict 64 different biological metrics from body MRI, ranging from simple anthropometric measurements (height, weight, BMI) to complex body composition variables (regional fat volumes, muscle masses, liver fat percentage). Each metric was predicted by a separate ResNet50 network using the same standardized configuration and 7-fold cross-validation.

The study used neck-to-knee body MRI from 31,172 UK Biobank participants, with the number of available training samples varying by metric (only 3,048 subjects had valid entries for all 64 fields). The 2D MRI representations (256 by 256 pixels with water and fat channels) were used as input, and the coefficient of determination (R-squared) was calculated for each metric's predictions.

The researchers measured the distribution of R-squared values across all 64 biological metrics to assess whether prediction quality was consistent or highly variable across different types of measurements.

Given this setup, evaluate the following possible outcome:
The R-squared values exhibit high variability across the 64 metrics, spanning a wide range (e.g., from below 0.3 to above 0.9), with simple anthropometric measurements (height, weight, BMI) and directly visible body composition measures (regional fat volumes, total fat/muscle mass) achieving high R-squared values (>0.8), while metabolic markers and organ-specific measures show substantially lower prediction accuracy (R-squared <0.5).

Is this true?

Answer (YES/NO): NO